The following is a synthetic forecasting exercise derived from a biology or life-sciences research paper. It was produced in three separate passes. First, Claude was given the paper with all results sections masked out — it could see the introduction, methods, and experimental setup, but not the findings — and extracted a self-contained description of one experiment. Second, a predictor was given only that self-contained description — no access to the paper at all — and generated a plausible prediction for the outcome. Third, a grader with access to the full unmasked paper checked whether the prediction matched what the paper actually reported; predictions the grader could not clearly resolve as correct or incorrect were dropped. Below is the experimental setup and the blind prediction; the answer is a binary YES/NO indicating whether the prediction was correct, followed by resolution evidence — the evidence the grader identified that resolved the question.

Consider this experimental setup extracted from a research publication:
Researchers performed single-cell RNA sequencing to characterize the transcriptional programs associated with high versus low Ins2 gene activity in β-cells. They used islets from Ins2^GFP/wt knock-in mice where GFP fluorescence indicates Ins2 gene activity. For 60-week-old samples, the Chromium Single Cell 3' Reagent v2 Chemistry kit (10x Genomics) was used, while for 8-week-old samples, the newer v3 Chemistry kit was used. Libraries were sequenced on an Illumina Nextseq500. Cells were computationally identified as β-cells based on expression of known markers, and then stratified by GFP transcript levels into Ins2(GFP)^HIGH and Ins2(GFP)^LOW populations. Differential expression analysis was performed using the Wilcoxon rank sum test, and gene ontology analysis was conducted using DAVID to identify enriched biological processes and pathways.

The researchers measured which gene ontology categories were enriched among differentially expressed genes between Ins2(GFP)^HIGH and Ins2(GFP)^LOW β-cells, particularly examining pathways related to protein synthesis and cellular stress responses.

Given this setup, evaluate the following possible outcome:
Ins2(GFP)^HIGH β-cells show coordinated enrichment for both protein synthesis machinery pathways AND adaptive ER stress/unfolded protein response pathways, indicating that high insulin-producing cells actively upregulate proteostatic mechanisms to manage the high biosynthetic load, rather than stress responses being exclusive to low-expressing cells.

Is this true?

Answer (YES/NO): NO